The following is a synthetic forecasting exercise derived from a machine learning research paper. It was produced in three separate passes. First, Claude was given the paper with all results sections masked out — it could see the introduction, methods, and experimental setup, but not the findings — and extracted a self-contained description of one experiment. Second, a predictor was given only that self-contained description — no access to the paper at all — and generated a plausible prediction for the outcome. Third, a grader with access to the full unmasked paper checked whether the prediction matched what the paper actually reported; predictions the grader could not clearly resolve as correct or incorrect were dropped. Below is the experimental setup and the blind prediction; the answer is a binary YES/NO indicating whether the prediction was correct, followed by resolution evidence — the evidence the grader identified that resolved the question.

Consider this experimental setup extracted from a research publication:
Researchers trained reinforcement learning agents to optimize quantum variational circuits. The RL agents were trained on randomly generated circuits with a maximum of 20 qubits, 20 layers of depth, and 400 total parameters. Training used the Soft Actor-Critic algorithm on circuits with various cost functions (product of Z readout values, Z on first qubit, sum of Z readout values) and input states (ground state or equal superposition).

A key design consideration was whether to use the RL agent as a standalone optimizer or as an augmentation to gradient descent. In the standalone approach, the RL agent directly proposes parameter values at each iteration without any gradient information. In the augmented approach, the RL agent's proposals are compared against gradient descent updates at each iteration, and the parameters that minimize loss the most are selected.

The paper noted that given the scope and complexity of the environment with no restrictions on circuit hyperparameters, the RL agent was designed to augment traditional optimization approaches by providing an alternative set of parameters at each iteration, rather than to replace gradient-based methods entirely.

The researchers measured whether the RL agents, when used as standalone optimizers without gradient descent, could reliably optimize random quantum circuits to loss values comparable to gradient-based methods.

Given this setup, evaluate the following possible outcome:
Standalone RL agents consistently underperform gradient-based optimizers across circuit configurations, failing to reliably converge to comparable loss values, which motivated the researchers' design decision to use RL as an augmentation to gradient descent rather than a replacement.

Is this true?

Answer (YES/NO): YES